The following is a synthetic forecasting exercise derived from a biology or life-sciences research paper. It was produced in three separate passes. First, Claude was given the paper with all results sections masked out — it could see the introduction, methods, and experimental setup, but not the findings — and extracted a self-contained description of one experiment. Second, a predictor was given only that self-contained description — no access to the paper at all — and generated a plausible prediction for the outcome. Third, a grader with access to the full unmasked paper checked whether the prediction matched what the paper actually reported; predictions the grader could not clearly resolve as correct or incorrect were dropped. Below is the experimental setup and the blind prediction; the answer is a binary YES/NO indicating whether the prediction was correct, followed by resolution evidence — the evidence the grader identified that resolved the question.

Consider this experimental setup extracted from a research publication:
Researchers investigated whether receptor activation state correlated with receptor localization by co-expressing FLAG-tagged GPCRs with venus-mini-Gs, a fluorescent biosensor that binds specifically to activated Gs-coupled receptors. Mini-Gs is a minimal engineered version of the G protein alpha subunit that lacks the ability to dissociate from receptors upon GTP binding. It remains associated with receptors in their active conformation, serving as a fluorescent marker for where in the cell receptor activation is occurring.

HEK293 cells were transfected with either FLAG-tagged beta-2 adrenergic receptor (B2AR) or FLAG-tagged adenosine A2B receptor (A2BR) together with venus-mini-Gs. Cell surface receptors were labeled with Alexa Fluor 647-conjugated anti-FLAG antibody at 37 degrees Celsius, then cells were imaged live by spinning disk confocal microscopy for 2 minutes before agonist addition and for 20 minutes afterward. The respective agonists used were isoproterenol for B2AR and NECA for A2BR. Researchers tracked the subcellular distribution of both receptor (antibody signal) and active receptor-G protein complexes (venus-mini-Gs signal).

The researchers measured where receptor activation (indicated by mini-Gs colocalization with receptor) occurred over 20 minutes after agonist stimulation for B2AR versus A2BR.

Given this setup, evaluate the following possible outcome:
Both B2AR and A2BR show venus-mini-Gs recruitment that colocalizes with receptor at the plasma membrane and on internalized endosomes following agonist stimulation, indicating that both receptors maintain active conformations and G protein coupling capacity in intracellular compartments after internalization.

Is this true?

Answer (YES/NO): NO